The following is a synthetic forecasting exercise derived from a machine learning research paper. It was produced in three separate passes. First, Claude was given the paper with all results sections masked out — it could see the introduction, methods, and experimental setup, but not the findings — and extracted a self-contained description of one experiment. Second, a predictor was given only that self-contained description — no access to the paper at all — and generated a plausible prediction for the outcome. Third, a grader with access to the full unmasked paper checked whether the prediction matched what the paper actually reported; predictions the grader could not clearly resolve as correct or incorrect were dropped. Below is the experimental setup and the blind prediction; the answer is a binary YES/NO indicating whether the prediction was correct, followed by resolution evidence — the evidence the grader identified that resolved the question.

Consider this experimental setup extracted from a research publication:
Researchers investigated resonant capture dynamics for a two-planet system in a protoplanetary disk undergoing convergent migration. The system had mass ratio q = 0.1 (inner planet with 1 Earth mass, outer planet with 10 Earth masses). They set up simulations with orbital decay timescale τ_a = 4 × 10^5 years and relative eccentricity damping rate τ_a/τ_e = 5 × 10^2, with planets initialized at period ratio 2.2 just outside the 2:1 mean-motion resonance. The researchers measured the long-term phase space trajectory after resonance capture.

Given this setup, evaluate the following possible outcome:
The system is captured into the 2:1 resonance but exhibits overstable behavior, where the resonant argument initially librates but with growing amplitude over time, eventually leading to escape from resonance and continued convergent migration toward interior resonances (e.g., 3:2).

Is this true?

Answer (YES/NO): NO